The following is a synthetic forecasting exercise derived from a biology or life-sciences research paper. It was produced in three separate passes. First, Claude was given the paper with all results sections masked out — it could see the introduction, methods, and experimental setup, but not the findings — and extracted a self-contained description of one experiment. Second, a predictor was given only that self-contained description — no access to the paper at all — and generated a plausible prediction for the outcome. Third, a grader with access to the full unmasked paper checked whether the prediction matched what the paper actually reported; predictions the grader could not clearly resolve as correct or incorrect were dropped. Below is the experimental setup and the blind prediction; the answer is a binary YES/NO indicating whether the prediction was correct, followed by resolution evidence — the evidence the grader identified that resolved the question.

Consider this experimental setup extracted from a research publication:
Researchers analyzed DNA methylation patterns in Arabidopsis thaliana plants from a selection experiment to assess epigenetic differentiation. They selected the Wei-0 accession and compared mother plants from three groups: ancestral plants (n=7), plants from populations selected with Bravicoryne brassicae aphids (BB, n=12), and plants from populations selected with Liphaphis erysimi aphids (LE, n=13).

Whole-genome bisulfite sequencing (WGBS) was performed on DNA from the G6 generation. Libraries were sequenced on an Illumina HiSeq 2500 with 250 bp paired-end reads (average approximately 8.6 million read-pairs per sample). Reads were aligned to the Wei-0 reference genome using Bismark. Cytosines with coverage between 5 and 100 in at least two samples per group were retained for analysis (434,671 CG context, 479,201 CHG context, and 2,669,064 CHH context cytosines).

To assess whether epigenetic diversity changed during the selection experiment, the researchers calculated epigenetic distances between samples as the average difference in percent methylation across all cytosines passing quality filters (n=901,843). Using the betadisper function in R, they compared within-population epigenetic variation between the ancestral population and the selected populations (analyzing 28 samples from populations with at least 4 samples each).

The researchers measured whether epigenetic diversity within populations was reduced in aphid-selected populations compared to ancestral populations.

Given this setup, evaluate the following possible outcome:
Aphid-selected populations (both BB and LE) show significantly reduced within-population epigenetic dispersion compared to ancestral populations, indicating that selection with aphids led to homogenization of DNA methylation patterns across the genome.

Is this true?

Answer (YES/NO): NO